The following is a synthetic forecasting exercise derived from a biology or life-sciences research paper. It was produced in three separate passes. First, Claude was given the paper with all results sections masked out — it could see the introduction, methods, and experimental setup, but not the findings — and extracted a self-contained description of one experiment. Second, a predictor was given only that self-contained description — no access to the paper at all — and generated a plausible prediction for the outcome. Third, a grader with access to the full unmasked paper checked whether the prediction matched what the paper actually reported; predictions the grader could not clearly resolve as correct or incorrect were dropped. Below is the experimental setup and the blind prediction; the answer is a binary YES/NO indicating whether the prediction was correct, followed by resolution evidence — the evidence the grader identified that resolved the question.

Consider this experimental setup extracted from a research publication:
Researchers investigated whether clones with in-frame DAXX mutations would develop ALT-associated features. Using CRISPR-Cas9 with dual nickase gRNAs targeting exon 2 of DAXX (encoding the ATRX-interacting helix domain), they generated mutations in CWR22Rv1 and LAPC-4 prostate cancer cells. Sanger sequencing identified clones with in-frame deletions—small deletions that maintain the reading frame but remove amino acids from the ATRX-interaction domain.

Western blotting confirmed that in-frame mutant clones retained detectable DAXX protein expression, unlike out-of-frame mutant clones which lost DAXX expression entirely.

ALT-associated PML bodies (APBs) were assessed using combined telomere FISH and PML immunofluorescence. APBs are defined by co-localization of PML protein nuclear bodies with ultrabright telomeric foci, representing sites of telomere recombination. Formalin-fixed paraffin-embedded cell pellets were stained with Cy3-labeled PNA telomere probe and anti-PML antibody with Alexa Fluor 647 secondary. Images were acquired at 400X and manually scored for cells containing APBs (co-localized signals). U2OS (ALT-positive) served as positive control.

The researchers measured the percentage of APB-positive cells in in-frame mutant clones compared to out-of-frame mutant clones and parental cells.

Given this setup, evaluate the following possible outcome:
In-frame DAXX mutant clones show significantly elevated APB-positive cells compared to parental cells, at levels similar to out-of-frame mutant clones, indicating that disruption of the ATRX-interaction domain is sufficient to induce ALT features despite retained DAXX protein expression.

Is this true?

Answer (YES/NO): NO